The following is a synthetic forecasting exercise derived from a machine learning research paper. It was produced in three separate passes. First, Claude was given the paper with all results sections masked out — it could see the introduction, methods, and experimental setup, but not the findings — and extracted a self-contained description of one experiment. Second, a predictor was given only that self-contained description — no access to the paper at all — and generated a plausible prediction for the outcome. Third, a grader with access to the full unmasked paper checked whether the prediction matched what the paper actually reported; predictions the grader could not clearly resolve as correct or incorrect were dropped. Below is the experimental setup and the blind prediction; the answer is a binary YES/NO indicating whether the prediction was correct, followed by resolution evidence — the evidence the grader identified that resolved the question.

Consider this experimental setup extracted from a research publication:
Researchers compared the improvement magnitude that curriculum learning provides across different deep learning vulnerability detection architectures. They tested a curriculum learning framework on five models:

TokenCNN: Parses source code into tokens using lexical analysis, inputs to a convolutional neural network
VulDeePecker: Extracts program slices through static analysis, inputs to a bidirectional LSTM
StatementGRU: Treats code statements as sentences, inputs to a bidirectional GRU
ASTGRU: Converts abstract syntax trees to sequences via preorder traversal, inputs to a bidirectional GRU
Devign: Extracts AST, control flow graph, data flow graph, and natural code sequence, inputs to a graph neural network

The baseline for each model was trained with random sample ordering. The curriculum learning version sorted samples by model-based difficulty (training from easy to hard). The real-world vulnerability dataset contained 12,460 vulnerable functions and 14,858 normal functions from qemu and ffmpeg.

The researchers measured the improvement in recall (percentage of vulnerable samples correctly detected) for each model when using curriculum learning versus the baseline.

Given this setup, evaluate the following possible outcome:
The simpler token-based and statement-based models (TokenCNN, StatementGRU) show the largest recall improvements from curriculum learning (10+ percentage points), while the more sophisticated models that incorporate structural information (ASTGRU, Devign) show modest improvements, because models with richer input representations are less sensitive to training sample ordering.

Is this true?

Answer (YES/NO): NO